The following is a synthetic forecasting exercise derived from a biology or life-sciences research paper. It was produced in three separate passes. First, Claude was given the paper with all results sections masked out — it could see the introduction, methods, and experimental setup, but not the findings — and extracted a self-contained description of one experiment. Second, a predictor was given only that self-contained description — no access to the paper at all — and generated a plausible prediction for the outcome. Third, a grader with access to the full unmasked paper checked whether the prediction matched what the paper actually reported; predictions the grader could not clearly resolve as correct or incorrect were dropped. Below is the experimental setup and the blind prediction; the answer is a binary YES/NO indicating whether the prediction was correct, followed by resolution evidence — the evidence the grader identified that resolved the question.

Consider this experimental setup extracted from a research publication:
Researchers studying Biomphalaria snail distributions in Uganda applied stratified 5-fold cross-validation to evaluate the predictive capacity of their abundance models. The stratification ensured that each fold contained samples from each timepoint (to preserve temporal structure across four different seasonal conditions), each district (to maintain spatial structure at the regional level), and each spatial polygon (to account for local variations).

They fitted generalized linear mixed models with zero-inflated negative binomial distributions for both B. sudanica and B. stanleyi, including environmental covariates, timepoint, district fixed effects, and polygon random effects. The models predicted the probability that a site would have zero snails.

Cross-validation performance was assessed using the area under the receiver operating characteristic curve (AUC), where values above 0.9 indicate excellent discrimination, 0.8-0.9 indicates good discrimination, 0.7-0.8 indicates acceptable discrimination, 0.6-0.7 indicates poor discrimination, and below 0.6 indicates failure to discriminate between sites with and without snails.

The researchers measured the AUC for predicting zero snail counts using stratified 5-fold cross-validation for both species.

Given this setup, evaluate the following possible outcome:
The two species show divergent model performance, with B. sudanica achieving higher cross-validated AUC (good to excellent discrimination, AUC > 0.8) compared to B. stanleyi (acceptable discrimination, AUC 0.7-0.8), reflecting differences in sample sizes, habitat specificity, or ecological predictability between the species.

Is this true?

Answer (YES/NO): NO